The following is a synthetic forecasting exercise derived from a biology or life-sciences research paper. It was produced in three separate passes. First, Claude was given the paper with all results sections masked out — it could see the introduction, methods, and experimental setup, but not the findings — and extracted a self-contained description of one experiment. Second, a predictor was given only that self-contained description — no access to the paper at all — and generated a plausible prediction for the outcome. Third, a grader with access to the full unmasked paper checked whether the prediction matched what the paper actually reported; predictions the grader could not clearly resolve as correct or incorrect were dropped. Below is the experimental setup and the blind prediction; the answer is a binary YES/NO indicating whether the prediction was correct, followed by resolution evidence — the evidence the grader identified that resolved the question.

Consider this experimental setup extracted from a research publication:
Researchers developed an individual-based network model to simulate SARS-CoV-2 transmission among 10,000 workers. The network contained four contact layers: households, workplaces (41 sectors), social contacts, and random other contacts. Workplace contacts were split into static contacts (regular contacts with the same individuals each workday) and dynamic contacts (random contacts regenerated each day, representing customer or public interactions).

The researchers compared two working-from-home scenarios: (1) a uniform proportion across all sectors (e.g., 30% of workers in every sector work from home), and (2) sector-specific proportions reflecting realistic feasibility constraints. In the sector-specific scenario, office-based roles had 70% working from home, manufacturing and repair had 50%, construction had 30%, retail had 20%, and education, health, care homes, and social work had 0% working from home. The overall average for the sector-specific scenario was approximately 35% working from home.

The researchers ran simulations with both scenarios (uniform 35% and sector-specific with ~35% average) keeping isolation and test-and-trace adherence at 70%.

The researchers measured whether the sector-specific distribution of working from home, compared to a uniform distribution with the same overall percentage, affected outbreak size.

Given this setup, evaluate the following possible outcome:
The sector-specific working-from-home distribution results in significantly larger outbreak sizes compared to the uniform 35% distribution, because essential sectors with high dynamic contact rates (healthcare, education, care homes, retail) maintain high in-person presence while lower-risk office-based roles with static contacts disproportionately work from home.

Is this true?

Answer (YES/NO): YES